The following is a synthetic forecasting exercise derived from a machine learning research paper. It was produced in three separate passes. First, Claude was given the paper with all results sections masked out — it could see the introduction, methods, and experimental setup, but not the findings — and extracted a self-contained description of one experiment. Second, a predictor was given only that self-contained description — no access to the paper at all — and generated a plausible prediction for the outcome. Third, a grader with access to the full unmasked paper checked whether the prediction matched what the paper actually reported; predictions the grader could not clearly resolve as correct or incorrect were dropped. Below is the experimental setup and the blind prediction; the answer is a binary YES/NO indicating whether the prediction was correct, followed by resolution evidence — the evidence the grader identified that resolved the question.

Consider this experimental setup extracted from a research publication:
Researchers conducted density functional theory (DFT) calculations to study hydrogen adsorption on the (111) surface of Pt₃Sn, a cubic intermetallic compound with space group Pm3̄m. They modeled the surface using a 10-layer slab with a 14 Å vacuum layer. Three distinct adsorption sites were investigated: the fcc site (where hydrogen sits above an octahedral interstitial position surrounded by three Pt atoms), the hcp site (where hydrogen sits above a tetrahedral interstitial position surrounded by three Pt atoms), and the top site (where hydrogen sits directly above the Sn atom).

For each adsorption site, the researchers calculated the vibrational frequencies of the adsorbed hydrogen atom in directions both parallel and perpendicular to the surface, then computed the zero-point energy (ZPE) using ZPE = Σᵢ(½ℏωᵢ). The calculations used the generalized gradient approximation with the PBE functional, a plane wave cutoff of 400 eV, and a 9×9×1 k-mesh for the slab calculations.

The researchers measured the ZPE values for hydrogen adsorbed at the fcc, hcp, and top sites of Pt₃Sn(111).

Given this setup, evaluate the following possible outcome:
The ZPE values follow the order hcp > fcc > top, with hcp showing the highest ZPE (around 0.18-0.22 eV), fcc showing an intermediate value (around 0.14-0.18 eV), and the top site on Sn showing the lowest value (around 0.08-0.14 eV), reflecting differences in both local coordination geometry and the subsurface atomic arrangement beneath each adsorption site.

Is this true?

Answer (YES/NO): NO